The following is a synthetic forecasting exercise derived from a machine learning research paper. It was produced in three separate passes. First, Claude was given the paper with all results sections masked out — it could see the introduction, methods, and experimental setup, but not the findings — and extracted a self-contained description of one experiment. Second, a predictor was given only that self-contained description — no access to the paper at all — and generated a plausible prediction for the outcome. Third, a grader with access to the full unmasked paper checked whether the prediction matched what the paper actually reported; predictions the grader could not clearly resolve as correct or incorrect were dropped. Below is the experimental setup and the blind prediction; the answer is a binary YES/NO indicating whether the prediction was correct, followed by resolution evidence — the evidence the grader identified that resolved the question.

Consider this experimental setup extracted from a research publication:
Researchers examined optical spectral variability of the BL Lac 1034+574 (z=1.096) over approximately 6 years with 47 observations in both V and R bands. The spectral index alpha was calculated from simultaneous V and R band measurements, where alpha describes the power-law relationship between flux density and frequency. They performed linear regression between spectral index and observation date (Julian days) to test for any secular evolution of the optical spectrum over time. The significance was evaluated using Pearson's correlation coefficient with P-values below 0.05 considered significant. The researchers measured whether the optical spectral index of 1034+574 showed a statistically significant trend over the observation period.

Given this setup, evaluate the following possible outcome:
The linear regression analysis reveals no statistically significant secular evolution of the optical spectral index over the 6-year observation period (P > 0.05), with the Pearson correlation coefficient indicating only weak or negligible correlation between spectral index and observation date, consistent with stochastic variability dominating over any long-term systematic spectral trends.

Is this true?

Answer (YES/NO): YES